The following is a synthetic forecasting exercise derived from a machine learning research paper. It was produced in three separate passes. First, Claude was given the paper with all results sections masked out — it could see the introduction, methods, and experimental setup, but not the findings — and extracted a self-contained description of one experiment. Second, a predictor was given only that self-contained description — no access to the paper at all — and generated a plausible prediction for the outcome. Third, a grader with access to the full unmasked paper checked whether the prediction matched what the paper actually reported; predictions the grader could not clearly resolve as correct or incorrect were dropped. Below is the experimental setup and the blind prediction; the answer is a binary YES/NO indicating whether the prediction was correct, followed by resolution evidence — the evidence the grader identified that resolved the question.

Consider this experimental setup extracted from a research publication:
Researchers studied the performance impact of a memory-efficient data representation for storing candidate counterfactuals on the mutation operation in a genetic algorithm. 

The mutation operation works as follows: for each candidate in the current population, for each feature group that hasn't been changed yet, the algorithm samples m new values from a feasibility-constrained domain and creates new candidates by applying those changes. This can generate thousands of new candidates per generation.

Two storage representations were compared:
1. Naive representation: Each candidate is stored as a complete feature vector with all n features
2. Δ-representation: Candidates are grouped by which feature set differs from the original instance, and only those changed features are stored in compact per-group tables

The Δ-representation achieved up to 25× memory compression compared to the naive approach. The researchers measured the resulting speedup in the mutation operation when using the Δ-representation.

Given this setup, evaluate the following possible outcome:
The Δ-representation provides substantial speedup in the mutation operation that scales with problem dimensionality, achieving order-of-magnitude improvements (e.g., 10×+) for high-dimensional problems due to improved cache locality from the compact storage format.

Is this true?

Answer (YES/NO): NO